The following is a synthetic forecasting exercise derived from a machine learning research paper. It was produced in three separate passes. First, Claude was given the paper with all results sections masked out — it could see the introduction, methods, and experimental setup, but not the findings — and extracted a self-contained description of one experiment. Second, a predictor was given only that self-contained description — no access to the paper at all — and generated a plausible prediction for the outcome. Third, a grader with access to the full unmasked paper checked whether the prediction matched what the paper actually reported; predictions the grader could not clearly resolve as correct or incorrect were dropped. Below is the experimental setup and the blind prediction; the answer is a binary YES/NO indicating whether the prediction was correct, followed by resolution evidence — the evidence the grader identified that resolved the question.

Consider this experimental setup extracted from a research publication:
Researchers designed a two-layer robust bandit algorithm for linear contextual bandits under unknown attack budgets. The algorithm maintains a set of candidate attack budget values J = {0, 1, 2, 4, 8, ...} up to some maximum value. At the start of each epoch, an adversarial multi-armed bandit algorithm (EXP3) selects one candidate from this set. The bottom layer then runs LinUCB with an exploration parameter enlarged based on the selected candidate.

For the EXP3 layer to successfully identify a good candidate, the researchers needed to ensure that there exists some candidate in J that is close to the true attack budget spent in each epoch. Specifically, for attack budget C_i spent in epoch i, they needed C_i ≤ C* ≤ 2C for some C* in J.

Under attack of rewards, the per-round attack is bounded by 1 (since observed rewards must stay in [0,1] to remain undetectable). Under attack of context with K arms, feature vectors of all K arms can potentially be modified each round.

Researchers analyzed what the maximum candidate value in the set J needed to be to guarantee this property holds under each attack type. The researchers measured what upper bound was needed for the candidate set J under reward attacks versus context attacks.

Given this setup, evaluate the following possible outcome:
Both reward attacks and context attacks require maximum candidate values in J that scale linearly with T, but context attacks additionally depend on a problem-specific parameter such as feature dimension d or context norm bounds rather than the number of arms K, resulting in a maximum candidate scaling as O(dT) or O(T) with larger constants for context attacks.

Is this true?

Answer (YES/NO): NO